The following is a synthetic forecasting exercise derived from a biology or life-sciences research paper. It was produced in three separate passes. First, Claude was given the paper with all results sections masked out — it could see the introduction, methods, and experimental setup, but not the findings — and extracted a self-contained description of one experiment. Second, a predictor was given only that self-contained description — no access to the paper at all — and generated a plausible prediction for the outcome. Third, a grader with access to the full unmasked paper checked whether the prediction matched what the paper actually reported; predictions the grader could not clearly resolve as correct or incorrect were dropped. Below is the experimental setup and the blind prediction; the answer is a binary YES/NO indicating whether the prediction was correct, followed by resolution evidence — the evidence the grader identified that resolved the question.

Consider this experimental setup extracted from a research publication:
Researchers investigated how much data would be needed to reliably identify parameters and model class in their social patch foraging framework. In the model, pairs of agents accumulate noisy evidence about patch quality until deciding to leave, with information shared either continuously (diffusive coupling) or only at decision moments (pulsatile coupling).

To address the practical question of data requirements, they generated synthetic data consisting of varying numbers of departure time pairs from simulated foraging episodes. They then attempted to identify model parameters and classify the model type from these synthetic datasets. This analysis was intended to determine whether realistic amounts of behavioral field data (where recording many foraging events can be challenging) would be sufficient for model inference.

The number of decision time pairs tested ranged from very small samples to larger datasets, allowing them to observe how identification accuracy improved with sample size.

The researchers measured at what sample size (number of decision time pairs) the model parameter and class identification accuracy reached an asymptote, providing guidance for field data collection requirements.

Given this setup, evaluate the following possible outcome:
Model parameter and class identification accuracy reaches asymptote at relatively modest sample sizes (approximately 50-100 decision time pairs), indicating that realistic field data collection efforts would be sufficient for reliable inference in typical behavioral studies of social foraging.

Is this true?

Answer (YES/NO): YES